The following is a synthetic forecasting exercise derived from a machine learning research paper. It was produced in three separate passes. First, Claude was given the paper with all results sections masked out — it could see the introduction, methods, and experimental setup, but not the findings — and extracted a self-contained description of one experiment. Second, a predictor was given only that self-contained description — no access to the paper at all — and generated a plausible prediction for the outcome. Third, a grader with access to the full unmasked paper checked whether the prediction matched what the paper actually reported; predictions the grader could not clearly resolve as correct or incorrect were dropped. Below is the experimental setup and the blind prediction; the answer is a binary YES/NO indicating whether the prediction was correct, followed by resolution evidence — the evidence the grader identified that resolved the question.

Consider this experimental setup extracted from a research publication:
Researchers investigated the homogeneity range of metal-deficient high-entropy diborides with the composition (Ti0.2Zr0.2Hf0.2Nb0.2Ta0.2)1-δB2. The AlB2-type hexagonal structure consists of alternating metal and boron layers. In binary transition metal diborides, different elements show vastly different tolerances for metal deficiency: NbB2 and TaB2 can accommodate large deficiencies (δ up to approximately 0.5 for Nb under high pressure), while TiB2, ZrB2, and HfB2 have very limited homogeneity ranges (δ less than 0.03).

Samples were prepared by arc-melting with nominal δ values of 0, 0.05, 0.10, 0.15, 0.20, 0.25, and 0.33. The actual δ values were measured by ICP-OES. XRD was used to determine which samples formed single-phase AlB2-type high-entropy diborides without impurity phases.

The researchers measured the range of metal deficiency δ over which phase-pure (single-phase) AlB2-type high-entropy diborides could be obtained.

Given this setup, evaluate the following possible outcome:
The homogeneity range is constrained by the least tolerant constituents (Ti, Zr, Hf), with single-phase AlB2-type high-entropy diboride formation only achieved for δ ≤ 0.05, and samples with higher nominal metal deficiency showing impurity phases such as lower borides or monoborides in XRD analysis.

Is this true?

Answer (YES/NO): NO